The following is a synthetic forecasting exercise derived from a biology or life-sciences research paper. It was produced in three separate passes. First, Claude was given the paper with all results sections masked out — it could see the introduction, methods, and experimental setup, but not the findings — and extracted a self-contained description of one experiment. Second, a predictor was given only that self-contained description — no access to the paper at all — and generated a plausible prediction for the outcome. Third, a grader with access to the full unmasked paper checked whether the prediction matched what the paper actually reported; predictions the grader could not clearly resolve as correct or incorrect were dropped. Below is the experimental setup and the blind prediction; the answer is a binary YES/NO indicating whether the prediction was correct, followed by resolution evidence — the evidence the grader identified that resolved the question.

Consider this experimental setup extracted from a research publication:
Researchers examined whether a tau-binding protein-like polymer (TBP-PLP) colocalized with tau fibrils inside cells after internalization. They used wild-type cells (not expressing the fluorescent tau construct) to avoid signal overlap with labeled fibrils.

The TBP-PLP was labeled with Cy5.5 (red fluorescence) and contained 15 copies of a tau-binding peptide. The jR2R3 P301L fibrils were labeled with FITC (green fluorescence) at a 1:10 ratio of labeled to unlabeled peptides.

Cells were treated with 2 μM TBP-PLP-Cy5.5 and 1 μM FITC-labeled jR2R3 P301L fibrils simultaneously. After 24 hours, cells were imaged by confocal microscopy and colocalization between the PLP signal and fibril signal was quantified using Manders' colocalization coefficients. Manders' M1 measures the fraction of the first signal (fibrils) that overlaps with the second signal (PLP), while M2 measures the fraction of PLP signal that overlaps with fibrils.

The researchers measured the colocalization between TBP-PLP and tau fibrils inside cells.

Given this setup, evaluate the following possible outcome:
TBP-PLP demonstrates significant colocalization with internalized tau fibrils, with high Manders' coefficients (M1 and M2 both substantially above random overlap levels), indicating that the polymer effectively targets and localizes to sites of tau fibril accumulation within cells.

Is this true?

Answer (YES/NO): NO